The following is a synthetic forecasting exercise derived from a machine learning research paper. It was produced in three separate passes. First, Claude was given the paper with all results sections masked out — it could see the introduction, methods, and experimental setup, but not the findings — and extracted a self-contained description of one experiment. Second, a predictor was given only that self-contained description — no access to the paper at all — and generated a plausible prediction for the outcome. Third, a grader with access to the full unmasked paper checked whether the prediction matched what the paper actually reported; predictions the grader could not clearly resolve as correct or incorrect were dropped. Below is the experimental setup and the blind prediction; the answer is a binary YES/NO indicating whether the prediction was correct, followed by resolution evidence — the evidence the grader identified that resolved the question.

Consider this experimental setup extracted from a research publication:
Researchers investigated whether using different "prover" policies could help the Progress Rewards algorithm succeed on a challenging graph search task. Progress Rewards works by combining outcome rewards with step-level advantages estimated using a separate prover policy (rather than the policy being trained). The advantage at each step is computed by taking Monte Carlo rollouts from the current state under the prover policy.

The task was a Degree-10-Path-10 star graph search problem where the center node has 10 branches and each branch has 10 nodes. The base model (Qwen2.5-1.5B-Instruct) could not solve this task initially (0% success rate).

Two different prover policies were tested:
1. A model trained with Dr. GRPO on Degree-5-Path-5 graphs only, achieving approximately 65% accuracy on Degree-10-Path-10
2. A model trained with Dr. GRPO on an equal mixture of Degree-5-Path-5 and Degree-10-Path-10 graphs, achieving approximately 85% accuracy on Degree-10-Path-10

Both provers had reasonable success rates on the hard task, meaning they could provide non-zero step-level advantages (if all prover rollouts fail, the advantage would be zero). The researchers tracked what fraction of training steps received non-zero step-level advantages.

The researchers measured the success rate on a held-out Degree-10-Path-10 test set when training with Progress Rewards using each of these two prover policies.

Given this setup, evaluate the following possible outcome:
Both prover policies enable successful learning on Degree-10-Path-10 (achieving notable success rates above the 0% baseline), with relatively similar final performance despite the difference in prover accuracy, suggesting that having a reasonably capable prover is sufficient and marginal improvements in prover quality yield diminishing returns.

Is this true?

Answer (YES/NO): NO